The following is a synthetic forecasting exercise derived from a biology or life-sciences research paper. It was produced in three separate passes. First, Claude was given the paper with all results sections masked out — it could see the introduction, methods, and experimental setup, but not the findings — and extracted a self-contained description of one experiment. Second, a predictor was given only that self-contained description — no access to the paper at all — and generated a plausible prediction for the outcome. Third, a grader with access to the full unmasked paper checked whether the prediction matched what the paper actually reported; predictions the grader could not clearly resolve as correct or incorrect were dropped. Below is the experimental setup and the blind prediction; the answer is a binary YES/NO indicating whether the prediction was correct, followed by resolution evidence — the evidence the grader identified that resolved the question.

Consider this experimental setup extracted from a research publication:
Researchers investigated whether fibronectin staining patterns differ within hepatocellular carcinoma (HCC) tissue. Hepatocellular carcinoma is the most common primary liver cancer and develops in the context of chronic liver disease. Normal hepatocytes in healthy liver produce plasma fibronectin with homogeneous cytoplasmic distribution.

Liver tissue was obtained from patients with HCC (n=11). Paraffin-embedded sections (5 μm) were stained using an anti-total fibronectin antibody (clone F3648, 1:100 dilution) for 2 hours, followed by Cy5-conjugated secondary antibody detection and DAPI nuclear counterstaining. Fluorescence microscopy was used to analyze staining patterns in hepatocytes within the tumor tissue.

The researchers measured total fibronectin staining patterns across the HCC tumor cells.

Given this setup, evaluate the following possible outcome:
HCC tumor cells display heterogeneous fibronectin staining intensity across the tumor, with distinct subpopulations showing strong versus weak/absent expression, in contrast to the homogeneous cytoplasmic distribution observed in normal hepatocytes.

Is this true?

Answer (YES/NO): YES